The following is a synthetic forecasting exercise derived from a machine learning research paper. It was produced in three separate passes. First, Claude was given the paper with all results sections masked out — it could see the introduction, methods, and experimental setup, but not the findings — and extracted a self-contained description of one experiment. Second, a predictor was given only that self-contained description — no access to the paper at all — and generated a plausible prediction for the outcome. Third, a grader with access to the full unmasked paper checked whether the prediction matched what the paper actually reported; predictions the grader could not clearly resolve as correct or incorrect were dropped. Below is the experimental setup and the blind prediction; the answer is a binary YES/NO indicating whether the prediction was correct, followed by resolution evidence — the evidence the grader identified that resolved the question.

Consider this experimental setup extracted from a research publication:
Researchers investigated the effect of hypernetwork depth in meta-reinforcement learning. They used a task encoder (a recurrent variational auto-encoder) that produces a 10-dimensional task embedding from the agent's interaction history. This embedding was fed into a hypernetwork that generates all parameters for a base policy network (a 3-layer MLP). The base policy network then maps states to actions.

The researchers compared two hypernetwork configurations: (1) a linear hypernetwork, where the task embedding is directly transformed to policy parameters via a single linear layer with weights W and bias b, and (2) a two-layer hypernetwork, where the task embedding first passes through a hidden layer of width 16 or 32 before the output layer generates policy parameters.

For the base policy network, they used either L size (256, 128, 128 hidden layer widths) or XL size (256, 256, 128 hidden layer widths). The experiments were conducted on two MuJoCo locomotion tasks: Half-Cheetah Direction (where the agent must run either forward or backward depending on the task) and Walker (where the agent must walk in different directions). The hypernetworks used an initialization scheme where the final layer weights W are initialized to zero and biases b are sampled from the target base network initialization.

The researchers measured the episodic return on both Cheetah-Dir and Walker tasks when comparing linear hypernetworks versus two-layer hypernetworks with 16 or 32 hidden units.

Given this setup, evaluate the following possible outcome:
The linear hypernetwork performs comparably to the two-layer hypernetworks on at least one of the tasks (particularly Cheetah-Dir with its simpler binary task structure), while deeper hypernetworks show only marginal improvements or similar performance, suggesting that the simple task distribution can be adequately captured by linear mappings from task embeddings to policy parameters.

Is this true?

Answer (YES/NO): NO